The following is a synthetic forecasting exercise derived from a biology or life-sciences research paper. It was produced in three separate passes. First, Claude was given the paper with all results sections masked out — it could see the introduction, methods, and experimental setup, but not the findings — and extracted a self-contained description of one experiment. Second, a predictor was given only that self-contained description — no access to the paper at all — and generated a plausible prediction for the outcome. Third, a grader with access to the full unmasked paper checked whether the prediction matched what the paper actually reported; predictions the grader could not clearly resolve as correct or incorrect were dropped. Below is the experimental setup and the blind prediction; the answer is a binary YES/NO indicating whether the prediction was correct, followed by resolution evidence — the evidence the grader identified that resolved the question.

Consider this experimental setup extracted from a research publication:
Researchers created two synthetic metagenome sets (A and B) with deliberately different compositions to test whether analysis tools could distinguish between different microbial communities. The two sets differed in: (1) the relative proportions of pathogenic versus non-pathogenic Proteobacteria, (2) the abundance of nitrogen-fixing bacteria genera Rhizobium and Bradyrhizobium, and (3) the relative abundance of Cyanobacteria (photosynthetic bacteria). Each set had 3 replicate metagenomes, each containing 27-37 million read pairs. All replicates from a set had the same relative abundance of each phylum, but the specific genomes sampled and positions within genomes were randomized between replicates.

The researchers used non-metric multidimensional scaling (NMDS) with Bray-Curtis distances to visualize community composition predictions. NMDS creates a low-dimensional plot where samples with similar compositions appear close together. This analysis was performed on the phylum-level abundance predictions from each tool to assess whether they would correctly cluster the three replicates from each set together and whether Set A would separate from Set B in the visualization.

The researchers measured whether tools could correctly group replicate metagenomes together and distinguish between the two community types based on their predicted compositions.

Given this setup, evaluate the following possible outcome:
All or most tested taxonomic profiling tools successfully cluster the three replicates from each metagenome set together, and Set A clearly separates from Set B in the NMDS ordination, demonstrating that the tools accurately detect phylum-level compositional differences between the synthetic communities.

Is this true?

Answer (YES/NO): YES